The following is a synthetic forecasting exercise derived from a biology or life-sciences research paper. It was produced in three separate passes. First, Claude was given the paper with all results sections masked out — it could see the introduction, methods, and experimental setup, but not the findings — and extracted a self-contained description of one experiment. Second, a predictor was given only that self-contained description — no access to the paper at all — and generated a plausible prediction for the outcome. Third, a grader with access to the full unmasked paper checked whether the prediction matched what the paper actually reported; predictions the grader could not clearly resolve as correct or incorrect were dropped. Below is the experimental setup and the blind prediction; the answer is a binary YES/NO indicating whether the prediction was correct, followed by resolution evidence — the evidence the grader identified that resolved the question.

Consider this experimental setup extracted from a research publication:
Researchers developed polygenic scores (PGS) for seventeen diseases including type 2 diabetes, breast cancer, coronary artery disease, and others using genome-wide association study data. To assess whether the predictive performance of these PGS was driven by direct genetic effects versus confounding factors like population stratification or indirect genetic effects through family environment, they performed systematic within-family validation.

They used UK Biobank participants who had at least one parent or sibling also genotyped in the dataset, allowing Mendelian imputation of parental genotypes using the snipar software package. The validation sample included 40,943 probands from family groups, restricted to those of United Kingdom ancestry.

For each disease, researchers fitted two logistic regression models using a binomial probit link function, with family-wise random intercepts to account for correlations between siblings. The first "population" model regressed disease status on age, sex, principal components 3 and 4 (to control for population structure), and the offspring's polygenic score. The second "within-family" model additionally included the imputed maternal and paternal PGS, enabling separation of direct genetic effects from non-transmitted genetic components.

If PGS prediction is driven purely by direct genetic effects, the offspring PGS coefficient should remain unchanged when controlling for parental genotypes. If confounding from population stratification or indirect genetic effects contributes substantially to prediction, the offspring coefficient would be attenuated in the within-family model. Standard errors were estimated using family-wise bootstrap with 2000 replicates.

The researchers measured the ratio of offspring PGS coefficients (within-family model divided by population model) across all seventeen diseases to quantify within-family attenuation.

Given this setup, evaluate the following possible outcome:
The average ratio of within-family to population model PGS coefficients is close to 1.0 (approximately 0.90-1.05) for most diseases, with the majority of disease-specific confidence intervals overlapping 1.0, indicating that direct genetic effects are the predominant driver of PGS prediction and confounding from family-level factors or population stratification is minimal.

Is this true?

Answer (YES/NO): YES